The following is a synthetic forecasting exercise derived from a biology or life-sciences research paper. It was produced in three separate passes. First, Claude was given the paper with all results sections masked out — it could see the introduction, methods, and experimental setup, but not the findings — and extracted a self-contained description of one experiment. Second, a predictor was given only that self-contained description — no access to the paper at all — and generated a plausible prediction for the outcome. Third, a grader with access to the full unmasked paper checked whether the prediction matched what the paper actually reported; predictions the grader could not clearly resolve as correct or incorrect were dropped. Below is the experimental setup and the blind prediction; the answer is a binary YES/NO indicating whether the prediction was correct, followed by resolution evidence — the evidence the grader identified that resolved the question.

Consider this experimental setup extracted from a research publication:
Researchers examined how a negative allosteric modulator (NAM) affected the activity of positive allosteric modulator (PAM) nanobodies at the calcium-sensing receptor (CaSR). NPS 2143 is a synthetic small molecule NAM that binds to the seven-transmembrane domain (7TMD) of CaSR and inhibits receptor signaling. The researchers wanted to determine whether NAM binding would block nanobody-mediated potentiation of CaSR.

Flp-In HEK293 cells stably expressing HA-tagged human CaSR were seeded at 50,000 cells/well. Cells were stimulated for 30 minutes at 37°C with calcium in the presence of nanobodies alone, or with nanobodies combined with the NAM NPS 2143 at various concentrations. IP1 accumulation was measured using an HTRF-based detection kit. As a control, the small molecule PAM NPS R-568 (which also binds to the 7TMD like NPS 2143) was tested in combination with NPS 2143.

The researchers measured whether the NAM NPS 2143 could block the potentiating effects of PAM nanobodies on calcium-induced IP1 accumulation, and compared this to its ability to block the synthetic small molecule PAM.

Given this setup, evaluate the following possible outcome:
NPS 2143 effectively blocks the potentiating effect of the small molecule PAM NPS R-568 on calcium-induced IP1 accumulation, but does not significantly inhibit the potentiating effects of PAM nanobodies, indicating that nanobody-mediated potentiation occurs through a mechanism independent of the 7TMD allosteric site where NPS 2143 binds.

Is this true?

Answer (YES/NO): NO